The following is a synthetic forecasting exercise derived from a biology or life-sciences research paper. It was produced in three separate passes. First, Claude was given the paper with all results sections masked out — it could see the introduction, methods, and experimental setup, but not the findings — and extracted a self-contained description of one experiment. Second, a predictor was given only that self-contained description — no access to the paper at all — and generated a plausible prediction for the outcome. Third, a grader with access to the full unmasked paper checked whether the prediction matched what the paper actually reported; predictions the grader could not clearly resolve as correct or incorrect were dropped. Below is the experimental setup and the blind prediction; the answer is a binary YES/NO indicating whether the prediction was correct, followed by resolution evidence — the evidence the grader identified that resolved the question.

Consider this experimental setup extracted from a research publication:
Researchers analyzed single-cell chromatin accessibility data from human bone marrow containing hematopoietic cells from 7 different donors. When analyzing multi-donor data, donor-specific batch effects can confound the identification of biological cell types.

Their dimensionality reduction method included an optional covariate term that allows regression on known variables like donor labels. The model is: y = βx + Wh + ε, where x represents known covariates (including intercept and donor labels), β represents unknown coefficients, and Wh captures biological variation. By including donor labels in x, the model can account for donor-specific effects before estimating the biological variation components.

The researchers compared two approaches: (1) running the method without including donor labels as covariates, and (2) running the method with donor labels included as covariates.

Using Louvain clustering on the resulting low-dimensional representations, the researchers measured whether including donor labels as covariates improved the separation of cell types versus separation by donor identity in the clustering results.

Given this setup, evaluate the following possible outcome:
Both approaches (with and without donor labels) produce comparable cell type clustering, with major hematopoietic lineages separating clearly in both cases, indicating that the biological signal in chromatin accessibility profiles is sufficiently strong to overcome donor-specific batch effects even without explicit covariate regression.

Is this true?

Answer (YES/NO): NO